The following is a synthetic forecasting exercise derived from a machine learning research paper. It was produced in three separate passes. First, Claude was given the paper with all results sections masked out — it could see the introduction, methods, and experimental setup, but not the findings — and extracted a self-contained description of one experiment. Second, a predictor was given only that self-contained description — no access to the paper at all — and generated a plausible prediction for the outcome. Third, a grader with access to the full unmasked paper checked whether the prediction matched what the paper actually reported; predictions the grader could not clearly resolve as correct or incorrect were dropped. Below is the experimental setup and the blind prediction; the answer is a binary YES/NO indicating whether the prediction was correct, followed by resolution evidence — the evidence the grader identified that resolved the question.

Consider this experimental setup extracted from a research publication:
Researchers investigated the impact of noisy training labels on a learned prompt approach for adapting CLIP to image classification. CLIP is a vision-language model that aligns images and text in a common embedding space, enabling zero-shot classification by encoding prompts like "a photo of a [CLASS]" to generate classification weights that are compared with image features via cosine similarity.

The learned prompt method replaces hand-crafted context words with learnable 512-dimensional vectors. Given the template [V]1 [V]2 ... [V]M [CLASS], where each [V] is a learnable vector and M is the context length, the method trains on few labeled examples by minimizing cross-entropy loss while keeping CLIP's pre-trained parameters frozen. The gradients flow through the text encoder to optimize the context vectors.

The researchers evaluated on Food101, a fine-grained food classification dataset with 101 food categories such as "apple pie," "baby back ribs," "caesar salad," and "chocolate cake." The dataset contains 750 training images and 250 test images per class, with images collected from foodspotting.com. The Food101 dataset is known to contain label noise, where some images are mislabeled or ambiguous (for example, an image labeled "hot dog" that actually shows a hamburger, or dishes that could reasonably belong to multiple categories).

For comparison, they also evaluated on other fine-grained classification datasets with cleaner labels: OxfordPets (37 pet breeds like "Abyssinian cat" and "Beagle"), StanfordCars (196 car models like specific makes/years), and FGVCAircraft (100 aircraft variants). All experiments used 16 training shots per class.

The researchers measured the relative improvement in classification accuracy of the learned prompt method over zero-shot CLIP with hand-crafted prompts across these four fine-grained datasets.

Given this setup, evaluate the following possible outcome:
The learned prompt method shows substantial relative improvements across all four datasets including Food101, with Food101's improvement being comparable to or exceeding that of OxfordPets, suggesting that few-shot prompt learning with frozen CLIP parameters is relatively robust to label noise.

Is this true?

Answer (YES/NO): NO